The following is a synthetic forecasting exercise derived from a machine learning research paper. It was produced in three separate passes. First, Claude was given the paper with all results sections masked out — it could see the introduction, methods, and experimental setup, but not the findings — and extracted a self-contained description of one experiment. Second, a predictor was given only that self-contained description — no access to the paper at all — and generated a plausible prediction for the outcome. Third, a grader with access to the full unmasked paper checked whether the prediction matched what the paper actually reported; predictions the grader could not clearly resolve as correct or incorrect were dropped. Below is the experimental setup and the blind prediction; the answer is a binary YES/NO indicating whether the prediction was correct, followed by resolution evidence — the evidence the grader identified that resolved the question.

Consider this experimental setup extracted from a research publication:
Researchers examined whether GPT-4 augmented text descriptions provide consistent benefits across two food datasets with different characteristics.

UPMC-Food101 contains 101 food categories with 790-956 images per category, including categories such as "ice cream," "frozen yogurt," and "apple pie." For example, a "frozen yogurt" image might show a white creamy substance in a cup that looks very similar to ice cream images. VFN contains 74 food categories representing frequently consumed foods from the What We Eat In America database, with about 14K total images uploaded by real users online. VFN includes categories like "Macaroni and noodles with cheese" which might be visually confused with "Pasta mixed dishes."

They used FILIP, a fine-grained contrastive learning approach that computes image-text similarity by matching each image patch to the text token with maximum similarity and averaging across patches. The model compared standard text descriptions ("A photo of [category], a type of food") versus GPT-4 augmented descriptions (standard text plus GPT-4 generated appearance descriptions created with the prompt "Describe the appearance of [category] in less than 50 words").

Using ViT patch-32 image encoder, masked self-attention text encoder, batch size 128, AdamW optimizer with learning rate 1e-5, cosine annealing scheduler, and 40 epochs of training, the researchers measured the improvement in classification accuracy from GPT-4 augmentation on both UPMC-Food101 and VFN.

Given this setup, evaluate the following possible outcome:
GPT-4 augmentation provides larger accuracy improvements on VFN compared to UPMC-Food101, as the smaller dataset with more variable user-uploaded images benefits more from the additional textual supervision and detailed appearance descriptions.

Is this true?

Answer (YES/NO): YES